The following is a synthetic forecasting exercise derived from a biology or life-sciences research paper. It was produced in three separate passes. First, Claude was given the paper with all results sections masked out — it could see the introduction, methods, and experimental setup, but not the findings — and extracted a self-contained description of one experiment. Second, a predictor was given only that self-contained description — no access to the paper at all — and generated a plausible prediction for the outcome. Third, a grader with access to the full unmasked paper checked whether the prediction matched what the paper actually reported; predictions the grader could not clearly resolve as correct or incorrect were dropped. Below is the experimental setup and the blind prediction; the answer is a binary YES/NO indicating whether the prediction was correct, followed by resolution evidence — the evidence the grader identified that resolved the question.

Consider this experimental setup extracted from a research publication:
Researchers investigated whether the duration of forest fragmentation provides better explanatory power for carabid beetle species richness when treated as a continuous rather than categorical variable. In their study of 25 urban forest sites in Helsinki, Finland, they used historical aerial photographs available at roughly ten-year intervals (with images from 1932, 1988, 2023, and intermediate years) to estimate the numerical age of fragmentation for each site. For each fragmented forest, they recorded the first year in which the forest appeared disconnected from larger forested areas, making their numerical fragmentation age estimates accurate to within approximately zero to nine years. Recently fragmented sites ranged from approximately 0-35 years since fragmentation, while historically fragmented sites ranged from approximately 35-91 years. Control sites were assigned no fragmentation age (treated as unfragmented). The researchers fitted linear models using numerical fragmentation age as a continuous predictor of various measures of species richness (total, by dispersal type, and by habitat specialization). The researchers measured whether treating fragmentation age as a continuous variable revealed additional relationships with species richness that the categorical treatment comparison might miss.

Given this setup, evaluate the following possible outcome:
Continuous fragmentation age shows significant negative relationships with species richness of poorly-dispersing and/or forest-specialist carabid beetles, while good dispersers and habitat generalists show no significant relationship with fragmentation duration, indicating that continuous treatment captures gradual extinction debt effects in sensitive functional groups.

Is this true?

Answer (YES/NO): NO